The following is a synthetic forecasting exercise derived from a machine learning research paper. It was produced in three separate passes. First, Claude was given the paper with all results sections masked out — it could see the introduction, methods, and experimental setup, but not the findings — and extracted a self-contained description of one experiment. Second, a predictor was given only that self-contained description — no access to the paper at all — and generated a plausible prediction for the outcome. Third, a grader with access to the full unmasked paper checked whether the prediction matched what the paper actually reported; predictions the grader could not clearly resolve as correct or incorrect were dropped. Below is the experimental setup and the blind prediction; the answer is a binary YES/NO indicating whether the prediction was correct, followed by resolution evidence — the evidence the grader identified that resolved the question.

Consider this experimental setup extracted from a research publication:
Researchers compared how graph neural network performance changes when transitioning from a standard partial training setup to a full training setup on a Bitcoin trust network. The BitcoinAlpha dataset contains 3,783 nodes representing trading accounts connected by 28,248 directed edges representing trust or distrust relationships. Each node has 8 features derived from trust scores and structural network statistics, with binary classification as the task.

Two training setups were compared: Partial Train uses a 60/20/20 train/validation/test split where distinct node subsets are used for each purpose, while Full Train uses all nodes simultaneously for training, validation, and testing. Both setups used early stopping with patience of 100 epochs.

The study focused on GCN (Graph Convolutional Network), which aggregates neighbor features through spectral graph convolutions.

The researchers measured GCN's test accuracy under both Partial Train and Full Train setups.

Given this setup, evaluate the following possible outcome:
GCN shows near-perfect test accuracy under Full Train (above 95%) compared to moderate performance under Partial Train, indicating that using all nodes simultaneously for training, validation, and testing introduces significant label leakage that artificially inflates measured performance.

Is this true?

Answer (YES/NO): NO